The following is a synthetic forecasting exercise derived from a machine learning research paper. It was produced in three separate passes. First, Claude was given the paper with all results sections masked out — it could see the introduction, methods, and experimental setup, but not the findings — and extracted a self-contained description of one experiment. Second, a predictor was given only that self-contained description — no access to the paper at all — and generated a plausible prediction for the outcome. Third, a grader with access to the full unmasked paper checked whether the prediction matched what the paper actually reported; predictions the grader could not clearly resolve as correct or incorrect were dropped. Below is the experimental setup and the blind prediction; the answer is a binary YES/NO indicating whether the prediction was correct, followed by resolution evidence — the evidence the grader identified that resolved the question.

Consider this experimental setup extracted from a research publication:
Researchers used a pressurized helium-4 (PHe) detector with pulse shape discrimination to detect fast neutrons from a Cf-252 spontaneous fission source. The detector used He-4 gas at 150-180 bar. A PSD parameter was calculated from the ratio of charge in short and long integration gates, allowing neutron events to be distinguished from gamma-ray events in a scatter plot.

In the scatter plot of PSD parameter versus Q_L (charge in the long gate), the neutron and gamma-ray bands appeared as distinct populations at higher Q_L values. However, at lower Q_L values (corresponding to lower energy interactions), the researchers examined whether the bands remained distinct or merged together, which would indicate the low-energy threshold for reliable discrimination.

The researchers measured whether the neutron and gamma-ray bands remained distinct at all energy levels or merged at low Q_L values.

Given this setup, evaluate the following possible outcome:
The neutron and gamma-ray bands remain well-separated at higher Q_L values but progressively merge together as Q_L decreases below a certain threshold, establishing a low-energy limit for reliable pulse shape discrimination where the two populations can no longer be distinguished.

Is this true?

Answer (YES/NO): YES